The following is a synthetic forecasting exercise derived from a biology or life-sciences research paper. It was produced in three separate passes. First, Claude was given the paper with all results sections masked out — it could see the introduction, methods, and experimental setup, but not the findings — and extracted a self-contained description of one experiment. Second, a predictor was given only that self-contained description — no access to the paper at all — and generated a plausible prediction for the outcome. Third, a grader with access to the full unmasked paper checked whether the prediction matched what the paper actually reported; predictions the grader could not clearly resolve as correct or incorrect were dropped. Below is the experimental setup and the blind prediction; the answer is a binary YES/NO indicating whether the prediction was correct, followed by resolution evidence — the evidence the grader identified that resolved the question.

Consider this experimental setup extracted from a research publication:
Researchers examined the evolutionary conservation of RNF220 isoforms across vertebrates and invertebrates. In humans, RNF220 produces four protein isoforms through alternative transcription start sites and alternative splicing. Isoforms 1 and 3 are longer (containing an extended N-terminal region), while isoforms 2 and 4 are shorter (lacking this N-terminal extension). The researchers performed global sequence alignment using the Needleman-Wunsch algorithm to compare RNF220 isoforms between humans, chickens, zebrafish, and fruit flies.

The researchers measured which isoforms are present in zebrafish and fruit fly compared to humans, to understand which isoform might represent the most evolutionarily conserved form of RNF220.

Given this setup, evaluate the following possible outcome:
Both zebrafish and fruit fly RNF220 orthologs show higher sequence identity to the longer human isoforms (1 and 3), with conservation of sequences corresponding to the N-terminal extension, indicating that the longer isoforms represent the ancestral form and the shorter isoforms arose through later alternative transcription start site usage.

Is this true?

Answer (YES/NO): NO